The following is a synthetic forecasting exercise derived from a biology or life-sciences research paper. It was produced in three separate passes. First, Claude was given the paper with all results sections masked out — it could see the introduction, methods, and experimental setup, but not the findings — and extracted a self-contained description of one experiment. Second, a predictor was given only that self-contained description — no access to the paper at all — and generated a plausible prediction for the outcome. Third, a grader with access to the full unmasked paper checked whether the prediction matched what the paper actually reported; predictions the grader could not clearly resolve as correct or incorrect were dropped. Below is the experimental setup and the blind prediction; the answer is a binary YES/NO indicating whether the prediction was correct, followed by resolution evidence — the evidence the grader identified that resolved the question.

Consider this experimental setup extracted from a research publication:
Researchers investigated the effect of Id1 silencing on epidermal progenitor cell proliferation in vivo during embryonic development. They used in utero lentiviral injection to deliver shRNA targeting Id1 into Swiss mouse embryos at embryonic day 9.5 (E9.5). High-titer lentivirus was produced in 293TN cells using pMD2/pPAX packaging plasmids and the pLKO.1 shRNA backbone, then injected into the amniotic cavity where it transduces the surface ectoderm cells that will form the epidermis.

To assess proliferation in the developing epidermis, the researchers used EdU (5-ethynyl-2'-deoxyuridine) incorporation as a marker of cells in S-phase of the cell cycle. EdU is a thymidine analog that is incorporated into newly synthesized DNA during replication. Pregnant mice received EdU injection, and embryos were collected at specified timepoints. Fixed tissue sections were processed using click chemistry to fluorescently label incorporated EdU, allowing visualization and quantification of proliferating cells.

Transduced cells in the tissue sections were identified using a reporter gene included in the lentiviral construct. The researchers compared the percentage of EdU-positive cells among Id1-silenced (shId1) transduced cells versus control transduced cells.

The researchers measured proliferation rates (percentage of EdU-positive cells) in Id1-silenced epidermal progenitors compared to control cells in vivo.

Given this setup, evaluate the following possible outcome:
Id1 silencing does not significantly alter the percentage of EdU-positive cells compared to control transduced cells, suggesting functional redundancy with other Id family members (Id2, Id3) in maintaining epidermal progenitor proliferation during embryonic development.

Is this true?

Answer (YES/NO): NO